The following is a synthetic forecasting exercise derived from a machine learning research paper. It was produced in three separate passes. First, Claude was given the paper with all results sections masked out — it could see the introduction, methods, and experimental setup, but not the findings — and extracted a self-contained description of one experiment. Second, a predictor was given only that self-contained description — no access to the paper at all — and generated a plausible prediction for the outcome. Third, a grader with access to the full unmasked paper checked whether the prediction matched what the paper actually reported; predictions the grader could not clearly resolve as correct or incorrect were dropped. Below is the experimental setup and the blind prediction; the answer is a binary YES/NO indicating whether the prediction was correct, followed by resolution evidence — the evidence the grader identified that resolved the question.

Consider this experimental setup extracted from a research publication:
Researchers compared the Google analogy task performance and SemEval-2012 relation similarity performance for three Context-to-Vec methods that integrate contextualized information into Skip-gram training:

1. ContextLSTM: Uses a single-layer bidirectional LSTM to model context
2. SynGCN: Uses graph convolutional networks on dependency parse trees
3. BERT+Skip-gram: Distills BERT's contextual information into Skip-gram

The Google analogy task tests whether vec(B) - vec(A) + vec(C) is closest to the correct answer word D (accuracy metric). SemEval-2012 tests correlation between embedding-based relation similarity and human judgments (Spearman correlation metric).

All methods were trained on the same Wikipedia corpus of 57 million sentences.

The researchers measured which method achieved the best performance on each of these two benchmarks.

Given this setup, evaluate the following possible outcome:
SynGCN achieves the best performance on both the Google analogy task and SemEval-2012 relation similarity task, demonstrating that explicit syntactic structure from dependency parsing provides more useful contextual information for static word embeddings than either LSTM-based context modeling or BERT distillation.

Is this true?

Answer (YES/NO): NO